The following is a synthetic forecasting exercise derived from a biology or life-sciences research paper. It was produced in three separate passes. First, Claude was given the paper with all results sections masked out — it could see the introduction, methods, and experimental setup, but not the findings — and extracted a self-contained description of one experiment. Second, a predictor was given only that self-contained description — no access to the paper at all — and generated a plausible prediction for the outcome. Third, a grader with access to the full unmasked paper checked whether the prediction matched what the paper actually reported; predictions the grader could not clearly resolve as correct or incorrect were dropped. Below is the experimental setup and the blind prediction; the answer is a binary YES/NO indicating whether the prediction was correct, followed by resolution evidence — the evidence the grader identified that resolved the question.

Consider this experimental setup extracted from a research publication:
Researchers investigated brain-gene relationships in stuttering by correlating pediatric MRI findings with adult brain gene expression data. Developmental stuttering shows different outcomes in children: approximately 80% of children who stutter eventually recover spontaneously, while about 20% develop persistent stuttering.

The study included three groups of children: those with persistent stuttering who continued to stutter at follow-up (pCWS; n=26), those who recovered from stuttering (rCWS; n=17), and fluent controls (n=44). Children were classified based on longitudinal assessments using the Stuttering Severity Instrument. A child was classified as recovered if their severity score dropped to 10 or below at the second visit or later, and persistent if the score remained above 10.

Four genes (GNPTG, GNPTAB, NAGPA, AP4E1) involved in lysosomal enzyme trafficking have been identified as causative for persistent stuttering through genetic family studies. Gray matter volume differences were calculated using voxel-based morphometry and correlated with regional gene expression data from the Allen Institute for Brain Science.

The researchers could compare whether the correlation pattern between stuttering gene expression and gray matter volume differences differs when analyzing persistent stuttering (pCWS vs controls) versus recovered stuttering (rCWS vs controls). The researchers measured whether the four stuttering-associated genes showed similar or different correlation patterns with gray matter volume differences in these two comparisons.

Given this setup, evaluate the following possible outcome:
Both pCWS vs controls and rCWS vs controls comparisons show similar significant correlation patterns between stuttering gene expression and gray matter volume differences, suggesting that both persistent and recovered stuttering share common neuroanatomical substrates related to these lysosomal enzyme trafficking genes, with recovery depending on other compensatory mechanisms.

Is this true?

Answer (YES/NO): NO